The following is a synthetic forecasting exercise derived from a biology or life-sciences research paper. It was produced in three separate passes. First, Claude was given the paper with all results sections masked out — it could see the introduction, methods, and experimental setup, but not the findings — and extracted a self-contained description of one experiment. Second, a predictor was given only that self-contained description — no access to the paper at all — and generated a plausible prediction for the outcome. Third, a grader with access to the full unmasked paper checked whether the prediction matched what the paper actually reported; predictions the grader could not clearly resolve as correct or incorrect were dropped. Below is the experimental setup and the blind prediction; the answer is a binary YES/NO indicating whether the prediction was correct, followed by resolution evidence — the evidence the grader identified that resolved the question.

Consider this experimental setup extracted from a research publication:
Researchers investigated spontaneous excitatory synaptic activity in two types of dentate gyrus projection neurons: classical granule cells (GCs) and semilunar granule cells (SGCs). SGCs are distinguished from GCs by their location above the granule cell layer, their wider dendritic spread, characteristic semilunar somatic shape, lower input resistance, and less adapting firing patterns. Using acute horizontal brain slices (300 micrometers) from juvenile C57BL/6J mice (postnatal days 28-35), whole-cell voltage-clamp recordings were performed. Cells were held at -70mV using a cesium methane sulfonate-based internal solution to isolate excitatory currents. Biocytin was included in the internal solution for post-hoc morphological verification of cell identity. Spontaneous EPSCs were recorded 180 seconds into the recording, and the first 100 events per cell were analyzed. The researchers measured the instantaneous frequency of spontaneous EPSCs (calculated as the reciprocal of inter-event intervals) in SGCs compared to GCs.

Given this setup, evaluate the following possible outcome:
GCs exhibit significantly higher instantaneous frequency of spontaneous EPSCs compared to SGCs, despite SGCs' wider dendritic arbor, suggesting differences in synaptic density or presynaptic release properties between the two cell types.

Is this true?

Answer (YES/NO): NO